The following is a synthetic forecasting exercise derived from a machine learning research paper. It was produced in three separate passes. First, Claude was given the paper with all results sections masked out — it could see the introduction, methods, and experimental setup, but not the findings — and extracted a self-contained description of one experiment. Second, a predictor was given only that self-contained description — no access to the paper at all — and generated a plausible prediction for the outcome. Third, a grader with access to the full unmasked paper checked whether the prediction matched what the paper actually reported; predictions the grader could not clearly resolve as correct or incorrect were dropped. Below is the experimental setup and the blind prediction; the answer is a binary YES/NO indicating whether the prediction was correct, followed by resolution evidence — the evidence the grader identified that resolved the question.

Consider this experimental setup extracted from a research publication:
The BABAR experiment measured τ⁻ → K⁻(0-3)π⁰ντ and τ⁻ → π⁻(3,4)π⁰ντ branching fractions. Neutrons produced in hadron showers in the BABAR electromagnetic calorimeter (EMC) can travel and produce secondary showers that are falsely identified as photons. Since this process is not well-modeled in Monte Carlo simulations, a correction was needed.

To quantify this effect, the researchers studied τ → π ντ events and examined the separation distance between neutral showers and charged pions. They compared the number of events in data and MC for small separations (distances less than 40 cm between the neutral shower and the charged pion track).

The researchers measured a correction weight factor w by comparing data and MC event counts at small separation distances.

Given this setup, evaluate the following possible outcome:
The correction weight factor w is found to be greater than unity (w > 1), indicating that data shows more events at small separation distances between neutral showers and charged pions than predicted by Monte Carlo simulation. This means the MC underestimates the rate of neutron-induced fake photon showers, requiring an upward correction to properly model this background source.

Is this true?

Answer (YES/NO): NO